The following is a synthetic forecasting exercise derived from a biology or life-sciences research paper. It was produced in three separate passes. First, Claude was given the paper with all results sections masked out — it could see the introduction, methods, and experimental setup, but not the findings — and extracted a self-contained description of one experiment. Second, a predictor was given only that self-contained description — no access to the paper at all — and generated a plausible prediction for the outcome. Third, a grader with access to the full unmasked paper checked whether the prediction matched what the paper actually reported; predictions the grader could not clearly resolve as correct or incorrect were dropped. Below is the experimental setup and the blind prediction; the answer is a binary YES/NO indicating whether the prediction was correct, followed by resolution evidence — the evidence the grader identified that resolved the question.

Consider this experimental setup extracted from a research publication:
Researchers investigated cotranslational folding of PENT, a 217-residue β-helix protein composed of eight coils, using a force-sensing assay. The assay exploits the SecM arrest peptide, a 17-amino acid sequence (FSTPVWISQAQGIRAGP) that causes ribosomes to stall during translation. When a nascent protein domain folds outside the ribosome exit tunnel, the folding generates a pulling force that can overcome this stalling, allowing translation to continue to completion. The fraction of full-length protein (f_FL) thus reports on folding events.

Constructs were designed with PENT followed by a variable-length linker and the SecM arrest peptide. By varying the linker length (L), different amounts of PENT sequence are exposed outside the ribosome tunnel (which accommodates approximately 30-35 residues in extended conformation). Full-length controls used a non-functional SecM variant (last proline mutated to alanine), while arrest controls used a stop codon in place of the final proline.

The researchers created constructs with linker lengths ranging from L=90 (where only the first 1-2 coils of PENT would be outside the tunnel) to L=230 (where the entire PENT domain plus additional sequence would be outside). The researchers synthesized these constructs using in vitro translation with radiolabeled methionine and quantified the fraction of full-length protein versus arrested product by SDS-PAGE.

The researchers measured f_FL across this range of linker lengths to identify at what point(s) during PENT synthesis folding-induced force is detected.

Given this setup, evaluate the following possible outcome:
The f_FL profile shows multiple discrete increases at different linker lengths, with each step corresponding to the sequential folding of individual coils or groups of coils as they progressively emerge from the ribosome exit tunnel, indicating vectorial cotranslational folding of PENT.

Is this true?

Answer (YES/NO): NO